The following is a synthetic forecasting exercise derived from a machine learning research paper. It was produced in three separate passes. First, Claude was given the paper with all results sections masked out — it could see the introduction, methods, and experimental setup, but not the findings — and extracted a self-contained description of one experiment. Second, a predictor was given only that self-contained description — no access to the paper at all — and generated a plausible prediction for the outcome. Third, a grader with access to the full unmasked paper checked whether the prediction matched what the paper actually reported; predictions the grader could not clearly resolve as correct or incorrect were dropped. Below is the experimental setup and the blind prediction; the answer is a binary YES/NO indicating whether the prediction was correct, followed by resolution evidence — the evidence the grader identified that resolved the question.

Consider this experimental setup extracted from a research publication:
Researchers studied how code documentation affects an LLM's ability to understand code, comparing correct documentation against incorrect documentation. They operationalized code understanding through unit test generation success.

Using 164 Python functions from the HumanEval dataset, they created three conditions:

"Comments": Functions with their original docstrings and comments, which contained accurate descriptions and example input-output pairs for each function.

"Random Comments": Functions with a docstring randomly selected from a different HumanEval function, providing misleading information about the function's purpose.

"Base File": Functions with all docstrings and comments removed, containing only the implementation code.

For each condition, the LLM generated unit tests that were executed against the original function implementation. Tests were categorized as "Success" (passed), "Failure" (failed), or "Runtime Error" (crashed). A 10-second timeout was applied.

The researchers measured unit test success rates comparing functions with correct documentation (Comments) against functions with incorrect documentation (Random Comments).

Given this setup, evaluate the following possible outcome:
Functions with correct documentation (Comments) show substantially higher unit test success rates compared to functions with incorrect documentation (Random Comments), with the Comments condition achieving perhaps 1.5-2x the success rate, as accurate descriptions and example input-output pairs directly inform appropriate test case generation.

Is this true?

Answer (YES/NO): NO